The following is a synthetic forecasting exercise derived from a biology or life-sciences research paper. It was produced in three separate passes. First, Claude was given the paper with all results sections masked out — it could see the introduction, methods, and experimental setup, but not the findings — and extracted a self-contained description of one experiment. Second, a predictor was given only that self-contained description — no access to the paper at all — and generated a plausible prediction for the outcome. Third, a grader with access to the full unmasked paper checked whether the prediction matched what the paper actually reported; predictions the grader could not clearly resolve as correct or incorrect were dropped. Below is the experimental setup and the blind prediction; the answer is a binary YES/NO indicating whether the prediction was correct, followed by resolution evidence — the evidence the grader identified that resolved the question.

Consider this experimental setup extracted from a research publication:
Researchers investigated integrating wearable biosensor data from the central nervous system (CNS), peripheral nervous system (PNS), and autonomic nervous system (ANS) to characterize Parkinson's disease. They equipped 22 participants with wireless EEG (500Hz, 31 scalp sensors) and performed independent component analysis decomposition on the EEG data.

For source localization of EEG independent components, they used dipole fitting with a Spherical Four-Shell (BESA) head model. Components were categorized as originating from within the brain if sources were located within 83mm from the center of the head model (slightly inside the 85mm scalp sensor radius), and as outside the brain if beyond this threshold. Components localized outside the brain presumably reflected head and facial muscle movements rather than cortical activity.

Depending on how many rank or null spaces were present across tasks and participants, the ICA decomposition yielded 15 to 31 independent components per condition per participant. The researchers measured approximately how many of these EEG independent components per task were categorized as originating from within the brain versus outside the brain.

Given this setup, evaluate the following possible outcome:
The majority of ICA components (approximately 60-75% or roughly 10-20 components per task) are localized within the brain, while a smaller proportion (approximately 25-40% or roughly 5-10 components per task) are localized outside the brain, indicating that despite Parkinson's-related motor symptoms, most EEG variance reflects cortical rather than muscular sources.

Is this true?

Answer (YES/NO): NO